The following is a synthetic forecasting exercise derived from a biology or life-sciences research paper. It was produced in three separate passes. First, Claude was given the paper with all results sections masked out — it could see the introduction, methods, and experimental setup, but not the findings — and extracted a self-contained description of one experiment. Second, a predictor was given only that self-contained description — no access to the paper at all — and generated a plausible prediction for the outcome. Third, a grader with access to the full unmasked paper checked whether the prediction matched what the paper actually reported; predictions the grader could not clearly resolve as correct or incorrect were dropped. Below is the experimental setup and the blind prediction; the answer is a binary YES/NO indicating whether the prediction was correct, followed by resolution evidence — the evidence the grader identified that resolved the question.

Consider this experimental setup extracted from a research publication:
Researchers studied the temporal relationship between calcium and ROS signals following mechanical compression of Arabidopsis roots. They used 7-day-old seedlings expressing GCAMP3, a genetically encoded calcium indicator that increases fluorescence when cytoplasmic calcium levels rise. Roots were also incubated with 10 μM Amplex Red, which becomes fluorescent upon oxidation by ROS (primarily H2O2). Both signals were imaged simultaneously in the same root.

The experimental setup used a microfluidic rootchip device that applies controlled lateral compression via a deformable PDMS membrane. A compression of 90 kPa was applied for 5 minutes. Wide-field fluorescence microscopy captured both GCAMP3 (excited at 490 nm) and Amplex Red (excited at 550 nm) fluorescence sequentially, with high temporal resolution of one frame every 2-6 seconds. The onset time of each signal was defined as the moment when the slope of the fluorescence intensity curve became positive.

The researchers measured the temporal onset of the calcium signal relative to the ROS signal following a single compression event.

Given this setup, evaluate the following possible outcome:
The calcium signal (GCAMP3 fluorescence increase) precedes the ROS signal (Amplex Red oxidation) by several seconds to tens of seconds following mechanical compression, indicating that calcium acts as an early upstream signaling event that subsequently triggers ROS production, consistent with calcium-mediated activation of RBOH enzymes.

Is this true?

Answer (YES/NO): NO